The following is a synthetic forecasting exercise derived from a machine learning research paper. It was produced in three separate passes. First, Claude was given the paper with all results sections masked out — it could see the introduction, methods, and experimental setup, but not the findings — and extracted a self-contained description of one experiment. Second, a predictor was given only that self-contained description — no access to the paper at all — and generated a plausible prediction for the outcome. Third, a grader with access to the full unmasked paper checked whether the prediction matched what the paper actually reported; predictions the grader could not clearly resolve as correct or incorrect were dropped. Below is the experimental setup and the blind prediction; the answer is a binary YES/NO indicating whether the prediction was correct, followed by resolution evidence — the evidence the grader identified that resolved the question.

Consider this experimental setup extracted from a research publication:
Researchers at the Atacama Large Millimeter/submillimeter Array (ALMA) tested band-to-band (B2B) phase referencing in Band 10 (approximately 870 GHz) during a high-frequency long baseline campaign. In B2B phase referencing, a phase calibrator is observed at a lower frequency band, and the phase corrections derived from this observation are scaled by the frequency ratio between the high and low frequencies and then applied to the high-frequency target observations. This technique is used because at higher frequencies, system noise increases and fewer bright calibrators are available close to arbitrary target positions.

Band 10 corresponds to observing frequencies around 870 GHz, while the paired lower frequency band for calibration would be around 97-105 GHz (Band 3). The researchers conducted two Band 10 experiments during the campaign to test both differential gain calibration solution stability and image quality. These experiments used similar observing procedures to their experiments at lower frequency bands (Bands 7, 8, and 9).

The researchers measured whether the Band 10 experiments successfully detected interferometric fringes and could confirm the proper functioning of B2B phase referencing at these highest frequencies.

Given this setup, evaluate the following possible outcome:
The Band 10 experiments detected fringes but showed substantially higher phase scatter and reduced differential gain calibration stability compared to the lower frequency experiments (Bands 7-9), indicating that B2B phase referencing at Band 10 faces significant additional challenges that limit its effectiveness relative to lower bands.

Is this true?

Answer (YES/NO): NO